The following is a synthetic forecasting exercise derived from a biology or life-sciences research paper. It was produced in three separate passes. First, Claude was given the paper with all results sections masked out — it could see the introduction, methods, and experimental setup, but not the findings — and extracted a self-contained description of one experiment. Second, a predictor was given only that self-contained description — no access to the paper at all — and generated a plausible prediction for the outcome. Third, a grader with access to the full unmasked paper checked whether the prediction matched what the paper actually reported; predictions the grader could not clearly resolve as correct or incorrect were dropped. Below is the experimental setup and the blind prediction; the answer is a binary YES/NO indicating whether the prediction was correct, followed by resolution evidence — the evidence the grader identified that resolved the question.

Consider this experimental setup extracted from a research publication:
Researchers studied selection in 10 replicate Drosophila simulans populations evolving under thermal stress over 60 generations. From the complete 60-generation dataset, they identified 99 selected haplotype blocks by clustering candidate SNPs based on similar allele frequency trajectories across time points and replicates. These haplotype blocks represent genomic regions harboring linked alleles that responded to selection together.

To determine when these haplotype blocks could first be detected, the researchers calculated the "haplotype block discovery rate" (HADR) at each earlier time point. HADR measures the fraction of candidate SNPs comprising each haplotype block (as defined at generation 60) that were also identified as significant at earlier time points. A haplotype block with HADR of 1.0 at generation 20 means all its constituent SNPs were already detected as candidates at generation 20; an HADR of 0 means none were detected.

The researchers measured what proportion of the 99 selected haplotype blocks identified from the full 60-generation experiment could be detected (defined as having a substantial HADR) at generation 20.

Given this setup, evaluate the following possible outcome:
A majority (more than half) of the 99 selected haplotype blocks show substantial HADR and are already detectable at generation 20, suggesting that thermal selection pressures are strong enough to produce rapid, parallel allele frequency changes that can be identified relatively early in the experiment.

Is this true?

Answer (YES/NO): NO